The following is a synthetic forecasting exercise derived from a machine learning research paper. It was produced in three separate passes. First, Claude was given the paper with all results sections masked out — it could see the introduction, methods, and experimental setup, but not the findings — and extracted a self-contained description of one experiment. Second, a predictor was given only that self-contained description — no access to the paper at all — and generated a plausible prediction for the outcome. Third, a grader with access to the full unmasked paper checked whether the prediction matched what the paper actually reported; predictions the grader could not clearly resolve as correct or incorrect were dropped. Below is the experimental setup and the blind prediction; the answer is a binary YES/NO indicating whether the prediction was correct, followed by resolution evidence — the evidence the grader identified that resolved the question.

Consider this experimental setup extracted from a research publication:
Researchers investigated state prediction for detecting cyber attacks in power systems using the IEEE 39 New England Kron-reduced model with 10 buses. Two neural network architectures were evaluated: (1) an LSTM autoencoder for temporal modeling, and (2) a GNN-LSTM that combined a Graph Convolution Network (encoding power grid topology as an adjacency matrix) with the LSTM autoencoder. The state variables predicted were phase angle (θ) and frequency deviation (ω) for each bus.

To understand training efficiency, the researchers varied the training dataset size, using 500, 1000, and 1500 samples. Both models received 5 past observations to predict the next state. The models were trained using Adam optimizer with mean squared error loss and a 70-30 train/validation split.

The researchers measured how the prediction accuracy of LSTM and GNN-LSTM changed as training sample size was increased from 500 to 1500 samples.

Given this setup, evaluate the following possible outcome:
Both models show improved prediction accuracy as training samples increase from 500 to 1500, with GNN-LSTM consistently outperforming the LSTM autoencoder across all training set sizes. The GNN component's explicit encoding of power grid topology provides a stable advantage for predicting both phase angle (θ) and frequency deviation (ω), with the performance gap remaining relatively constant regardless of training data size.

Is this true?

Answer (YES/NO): NO